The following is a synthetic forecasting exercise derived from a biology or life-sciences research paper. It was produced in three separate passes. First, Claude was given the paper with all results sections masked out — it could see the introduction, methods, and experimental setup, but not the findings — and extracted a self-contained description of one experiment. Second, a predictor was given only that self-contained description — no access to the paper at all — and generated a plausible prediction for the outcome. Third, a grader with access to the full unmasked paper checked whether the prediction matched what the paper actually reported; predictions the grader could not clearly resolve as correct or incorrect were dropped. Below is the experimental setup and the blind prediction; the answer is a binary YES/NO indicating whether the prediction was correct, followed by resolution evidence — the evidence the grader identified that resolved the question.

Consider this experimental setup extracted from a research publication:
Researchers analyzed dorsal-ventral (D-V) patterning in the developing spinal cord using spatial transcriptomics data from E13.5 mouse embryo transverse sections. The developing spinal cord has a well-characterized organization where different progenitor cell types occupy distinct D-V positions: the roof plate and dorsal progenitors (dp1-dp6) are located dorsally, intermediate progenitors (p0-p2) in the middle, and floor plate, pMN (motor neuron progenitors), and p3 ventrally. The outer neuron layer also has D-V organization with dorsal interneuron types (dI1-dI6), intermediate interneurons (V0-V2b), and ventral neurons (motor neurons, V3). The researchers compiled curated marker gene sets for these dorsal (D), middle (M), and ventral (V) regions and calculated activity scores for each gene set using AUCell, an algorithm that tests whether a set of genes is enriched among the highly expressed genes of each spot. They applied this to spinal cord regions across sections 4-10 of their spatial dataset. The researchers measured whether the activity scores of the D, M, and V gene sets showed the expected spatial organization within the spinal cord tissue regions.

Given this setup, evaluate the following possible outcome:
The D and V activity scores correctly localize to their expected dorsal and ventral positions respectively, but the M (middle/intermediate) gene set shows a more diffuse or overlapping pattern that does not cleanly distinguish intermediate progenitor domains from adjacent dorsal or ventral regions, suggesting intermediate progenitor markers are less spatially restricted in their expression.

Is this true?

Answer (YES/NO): NO